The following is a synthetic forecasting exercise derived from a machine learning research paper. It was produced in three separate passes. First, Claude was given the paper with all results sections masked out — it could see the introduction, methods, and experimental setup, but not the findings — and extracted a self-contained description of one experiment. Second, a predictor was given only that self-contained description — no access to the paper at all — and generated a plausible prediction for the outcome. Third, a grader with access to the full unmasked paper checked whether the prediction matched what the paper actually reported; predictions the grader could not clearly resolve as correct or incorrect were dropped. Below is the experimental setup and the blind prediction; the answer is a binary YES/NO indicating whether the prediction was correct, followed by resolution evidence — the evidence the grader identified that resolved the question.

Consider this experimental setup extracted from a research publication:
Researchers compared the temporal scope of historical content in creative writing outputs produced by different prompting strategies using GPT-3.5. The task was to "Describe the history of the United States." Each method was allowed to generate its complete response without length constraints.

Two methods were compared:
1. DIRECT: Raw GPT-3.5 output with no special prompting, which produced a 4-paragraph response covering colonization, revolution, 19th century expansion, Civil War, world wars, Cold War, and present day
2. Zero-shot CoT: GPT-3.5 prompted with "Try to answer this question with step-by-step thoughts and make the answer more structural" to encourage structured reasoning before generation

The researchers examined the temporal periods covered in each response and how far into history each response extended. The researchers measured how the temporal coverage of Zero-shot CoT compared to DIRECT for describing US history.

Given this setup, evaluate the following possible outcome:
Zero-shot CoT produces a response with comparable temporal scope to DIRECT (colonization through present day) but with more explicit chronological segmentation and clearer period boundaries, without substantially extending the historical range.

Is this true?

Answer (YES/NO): NO